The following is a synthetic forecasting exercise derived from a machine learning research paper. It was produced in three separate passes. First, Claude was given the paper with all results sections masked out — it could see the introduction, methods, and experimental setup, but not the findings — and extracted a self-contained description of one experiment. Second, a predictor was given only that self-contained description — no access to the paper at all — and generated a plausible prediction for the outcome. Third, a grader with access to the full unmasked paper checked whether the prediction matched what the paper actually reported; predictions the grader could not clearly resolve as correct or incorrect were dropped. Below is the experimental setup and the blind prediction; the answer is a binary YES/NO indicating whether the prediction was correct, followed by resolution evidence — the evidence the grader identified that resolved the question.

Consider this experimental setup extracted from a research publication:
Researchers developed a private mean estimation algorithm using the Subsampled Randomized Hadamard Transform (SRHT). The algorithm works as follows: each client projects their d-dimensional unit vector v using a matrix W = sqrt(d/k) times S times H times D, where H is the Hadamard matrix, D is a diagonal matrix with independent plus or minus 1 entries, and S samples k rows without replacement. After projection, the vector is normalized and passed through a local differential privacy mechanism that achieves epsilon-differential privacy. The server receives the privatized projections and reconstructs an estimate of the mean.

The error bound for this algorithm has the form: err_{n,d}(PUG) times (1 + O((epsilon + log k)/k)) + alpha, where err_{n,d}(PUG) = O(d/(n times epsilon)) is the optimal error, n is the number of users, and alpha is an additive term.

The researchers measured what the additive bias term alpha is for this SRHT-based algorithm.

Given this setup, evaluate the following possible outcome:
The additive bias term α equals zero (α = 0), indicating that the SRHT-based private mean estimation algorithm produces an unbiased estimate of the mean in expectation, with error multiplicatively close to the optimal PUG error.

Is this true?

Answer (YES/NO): NO